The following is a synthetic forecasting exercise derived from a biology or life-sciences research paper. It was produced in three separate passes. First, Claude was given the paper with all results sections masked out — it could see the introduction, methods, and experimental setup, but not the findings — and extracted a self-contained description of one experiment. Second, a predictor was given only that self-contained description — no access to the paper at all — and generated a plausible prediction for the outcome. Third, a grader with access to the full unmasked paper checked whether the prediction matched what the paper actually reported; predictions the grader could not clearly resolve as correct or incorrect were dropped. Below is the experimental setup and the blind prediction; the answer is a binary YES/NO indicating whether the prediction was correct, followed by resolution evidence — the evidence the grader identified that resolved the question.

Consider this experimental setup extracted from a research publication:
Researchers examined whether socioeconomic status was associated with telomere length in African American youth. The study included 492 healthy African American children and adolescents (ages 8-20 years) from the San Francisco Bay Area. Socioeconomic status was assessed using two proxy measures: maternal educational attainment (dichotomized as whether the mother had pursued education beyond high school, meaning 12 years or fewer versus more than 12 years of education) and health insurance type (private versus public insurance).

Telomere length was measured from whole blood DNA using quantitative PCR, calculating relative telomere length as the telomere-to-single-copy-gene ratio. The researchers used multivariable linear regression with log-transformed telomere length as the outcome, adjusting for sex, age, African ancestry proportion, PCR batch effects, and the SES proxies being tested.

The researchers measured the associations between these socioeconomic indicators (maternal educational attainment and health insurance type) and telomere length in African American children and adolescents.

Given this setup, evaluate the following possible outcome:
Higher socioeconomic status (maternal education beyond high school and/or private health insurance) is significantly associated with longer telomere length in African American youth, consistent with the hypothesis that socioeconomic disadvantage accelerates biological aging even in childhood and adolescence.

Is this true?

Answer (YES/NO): NO